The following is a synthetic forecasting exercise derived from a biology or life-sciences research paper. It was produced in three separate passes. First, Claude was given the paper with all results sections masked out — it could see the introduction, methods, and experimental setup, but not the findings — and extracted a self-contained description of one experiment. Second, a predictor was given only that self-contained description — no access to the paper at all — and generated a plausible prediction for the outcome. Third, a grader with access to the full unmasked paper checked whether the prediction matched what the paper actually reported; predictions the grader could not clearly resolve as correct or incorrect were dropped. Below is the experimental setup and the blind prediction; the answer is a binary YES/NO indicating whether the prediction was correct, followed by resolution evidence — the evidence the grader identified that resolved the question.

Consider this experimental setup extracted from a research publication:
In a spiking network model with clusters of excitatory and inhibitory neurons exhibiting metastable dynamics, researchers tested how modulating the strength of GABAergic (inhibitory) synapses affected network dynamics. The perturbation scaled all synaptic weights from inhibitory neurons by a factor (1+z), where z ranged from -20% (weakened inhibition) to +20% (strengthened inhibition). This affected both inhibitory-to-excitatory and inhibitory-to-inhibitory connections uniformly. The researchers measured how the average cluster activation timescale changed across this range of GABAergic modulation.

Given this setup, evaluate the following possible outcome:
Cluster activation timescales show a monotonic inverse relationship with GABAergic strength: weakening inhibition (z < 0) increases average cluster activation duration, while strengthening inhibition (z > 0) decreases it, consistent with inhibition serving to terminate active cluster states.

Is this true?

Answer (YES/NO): NO